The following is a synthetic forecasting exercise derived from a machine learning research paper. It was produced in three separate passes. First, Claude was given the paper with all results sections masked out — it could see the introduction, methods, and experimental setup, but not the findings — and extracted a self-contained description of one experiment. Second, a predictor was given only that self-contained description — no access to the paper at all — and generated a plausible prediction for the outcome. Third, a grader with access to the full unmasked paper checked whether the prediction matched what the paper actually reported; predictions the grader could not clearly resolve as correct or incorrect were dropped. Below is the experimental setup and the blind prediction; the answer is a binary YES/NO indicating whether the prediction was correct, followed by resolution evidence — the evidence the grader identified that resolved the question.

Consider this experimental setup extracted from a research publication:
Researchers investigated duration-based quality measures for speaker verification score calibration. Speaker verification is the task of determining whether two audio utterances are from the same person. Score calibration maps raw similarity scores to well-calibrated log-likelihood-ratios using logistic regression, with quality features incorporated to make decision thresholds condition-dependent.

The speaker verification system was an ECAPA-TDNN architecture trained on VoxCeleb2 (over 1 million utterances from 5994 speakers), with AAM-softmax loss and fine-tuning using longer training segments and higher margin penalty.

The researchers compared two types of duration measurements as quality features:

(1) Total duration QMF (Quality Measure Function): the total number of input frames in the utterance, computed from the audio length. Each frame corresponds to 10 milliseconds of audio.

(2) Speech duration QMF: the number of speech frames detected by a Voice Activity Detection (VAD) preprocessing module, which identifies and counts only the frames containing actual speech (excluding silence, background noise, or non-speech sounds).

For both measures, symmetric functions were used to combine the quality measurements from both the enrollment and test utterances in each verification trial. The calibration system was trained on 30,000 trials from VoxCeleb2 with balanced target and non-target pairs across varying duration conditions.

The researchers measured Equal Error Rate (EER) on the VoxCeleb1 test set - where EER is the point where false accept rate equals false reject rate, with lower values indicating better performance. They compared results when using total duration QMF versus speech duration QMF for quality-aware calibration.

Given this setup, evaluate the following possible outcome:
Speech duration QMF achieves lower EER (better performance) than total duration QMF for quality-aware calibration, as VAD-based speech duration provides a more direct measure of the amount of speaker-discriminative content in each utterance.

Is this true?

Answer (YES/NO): YES